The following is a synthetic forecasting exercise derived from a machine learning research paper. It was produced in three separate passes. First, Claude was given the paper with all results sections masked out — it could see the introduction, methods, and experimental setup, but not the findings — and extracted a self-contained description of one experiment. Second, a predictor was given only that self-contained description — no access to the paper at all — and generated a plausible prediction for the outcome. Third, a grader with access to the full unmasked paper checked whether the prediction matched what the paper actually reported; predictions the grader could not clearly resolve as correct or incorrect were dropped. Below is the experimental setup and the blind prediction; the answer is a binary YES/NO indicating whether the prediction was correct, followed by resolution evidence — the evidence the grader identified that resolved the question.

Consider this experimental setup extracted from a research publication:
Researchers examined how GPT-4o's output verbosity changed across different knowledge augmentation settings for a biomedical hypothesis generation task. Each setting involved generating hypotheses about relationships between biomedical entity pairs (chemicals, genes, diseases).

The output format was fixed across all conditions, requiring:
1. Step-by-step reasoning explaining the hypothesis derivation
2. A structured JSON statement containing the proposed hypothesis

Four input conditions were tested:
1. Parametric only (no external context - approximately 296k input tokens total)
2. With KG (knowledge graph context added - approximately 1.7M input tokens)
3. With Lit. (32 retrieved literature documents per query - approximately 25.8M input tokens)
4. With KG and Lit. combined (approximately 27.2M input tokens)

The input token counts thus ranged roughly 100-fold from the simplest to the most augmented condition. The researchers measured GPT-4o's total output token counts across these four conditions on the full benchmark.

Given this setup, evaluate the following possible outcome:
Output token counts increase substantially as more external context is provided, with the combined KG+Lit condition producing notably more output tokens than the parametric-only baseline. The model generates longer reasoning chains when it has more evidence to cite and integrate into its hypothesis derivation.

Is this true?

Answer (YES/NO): NO